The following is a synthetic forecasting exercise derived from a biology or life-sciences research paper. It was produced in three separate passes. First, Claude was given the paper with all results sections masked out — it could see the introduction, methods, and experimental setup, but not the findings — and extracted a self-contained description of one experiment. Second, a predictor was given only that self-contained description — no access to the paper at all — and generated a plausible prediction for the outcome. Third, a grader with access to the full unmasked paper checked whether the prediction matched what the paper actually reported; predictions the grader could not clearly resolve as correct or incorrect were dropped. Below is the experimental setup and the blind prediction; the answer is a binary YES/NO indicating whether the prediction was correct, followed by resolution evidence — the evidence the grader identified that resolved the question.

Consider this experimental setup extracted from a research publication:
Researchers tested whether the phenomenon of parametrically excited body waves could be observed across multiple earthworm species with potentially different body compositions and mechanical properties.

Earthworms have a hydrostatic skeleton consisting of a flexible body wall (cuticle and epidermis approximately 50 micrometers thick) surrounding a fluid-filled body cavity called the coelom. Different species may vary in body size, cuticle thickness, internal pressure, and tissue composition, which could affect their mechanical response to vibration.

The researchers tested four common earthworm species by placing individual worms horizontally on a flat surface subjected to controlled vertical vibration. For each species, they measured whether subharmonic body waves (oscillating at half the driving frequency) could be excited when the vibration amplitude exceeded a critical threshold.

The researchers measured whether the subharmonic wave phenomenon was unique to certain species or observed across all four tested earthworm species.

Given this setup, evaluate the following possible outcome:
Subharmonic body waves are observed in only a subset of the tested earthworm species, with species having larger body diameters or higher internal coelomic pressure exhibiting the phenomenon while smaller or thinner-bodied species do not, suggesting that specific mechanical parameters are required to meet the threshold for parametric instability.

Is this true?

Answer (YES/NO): NO